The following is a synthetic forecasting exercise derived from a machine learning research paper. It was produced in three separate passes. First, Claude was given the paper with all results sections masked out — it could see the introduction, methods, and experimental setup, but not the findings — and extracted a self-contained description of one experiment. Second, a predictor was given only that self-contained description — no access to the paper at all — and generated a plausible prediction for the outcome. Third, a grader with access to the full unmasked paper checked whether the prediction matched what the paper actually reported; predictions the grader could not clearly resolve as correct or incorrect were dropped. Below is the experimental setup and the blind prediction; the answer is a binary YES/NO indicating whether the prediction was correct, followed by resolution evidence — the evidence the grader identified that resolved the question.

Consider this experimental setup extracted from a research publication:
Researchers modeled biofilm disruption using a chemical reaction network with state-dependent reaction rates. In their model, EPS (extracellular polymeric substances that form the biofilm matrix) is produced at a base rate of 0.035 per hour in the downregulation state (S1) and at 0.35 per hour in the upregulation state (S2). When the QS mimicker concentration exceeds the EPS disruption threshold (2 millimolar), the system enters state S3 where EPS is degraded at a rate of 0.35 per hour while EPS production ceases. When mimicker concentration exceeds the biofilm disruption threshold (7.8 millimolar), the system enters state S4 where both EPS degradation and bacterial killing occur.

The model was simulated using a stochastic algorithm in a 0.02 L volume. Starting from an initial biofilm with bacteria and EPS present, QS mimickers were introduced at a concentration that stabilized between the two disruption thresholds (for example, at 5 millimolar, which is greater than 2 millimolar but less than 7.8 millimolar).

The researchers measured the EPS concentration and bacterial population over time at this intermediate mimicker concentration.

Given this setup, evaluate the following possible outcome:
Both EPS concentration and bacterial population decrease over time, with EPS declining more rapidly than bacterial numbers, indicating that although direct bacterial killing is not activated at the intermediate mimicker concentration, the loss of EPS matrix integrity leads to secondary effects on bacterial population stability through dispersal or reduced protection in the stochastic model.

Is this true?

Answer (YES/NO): NO